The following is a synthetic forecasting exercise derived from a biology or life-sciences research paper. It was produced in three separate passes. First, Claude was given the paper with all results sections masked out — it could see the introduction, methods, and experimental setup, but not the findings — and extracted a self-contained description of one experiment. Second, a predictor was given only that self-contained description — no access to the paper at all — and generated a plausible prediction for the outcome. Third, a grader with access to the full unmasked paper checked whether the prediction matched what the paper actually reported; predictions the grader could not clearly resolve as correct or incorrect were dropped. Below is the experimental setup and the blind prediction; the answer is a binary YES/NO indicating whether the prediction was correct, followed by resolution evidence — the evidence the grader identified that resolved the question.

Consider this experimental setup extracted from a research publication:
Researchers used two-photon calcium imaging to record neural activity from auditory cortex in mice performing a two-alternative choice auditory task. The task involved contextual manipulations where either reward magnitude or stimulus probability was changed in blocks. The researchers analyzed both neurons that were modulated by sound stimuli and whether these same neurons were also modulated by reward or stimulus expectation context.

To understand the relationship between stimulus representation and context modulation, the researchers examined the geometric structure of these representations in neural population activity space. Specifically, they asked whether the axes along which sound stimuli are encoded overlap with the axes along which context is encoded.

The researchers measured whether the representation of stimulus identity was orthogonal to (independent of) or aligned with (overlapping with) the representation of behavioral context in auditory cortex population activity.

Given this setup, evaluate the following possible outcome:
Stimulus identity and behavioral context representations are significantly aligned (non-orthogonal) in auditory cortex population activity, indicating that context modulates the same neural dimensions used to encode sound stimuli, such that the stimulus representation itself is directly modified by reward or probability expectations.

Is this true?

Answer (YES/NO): NO